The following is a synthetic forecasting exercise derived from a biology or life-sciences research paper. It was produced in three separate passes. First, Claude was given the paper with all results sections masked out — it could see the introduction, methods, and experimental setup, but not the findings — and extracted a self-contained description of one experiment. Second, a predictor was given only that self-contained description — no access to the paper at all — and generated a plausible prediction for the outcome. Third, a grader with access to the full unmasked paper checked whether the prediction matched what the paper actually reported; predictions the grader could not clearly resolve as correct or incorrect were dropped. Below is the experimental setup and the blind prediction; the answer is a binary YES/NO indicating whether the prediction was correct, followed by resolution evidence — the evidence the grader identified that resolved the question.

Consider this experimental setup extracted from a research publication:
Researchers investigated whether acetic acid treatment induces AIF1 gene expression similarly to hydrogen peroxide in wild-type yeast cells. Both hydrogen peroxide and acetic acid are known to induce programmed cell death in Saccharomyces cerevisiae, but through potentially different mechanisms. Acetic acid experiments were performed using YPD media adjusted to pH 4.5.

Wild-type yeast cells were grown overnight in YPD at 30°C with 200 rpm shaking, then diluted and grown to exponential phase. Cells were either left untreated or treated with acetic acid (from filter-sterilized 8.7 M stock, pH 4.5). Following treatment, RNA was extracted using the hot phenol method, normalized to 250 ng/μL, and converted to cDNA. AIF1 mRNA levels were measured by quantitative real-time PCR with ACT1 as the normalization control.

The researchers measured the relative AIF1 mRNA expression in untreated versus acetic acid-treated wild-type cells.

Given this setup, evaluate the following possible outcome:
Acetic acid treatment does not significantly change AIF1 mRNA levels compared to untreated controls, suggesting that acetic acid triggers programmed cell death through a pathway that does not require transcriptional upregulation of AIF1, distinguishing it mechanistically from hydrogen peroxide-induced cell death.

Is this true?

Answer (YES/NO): YES